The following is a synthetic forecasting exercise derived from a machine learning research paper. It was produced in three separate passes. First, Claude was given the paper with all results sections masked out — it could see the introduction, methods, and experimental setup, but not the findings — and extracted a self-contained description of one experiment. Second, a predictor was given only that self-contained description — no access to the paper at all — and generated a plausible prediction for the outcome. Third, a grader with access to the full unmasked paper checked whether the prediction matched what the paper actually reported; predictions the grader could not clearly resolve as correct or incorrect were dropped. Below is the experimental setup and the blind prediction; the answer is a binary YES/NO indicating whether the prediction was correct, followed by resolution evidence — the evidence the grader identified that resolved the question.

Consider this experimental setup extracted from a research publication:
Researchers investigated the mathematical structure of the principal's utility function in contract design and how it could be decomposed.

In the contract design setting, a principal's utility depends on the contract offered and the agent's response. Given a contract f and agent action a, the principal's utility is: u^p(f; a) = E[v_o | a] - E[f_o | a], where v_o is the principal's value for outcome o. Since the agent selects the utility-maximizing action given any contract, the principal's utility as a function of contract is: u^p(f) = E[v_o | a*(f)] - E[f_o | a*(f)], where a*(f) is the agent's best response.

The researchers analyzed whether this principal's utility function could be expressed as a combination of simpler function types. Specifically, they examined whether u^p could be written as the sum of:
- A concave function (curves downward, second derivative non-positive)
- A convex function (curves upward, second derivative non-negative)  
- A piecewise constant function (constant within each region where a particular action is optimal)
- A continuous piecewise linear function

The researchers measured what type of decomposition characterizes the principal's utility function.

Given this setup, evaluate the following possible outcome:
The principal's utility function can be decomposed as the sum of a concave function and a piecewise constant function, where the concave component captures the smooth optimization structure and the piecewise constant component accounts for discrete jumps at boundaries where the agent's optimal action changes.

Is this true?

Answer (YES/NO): YES